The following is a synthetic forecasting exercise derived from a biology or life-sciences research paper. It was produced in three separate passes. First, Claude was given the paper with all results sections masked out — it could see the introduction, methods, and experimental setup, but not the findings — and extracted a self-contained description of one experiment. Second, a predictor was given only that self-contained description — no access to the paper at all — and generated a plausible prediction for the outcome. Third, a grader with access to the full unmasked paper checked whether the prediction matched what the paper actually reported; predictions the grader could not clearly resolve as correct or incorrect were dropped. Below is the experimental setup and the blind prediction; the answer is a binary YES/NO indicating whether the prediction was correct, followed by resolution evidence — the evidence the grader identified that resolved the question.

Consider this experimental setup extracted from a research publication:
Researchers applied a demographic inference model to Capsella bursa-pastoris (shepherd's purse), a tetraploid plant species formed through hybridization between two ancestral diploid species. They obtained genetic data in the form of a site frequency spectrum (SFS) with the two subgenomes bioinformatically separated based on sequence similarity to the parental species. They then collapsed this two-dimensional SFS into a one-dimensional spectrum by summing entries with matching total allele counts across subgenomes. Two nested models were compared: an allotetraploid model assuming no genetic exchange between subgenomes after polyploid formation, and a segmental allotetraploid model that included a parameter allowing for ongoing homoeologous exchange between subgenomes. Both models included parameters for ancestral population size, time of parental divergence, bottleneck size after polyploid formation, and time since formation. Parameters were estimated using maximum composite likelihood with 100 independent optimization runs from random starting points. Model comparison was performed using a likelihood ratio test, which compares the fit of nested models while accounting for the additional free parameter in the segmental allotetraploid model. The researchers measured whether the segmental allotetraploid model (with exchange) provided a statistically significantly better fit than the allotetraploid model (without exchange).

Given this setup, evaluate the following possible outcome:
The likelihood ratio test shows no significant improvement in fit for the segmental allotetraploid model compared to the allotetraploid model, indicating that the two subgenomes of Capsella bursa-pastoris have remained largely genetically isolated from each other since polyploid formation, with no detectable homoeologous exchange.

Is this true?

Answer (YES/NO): NO